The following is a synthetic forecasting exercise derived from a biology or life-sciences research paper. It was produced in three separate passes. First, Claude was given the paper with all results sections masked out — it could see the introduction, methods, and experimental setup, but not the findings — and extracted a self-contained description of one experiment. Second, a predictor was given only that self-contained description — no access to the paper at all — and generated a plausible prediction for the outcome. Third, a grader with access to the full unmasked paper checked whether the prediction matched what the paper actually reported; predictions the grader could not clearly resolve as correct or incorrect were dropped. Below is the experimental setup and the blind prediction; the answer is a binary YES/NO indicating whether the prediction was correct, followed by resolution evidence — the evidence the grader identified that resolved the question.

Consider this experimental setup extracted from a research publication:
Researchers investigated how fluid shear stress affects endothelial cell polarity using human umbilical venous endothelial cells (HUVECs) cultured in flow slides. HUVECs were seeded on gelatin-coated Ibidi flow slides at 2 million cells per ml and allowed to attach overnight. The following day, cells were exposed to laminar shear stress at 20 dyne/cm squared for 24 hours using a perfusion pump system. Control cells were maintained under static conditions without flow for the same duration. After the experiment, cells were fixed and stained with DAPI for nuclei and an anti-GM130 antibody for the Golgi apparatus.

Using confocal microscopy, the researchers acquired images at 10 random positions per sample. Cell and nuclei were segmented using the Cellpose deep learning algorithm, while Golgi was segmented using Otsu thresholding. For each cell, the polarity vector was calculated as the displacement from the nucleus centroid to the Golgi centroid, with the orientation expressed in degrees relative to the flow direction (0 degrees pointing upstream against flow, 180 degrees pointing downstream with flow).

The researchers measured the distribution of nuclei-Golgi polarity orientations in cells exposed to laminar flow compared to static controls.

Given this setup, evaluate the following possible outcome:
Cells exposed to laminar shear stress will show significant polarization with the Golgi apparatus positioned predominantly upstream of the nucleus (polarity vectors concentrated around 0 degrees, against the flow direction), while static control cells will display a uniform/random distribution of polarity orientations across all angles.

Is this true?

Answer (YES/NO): YES